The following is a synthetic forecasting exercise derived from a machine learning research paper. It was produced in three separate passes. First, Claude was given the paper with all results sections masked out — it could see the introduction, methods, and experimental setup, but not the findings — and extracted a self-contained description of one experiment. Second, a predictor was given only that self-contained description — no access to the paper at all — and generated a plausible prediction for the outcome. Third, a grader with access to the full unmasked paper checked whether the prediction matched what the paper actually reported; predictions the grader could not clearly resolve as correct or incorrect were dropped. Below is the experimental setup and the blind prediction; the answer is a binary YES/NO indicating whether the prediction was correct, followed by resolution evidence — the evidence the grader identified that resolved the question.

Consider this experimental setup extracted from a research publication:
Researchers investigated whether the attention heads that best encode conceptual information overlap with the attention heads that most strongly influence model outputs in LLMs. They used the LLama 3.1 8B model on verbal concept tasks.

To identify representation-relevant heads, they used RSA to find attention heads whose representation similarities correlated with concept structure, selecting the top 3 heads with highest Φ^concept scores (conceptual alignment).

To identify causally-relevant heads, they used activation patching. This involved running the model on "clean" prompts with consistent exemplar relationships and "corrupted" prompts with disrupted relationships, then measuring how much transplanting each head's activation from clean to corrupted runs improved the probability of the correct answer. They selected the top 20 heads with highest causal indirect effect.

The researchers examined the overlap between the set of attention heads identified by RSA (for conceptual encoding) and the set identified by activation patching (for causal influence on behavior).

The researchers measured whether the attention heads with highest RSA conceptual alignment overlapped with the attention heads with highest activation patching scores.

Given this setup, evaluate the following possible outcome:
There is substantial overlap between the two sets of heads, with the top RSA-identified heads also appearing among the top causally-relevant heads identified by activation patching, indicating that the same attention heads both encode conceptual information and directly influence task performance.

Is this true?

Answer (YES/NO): NO